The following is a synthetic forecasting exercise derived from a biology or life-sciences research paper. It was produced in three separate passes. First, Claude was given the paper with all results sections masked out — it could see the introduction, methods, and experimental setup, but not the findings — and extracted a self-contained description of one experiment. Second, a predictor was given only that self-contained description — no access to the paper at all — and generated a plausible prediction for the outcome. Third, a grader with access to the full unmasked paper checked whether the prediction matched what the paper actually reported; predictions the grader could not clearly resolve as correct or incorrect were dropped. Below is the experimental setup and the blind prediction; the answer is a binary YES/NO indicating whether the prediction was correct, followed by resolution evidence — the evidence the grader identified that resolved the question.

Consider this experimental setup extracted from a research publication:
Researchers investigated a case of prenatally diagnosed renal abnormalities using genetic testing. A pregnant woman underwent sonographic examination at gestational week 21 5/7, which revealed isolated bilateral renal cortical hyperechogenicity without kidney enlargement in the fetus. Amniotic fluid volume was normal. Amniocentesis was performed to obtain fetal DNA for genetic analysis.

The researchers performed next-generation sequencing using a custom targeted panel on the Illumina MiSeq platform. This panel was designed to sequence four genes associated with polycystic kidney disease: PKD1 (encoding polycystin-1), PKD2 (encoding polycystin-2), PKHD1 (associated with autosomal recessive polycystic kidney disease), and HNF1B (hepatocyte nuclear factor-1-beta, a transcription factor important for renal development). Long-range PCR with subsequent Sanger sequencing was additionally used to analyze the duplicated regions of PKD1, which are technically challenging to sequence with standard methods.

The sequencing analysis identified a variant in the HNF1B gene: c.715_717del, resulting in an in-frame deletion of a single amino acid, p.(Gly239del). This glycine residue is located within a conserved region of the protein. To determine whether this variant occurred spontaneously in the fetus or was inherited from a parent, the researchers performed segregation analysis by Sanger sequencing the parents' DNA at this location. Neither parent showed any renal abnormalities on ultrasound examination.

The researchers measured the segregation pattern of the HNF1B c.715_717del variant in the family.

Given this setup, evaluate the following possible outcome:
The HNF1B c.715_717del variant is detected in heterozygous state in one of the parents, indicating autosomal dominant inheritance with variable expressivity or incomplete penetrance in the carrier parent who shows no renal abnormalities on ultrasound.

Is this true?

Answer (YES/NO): NO